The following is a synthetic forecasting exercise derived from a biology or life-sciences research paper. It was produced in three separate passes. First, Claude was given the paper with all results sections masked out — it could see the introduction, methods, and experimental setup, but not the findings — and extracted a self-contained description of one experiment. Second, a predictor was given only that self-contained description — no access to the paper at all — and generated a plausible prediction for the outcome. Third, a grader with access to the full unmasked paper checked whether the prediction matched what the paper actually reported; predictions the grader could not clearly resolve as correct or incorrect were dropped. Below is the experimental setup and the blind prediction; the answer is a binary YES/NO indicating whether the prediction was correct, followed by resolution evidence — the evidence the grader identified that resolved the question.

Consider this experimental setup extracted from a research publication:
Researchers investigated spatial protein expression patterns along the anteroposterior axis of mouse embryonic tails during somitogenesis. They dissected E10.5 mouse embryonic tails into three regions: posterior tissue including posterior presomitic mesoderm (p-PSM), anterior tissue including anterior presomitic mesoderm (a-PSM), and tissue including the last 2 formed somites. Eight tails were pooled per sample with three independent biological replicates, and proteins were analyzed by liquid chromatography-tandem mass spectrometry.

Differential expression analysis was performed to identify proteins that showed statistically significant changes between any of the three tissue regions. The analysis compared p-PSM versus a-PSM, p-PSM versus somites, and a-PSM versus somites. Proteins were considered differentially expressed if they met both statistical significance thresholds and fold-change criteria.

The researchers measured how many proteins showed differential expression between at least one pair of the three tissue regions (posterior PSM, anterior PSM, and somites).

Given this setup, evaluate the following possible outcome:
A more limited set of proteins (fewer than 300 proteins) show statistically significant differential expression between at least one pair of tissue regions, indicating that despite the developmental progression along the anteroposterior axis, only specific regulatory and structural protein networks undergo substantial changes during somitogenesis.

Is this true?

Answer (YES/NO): YES